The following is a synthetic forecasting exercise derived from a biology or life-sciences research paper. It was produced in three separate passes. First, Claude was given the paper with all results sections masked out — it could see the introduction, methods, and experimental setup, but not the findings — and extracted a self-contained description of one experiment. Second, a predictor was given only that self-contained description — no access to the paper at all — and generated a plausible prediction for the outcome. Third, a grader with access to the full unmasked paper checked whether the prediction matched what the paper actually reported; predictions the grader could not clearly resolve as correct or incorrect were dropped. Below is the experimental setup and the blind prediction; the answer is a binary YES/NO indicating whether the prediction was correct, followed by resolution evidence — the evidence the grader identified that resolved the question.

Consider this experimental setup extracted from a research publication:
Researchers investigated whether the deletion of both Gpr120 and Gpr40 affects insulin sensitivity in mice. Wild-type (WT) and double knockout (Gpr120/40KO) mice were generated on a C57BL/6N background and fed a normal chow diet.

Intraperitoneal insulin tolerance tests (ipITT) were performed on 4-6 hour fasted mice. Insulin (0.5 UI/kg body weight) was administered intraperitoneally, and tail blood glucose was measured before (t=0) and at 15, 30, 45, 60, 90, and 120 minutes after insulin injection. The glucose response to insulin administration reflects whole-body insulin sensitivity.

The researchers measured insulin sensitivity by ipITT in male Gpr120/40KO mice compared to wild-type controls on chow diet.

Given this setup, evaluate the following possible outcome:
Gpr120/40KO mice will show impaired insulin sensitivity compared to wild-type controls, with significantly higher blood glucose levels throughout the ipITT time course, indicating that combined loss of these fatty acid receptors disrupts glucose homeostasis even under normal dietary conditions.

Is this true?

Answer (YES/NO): NO